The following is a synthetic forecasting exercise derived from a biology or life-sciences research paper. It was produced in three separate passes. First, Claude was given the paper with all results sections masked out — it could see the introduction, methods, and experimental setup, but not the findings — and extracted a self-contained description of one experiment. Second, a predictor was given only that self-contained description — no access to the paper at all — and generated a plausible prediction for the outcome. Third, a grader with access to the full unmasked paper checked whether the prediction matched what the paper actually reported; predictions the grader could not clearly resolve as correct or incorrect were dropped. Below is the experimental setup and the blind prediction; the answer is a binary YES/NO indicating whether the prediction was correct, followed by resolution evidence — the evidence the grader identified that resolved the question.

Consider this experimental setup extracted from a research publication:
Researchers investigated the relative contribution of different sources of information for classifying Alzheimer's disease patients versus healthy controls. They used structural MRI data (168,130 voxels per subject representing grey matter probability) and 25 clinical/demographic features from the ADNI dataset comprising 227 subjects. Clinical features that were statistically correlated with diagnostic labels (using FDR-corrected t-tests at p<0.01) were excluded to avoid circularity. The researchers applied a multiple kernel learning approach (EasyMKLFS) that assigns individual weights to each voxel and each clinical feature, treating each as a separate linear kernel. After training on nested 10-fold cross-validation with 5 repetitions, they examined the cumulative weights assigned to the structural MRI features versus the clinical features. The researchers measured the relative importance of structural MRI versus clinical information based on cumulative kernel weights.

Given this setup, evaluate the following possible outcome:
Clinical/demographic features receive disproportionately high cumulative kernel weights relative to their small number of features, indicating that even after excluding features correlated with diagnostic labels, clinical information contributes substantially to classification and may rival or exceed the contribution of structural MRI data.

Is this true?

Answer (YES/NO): NO